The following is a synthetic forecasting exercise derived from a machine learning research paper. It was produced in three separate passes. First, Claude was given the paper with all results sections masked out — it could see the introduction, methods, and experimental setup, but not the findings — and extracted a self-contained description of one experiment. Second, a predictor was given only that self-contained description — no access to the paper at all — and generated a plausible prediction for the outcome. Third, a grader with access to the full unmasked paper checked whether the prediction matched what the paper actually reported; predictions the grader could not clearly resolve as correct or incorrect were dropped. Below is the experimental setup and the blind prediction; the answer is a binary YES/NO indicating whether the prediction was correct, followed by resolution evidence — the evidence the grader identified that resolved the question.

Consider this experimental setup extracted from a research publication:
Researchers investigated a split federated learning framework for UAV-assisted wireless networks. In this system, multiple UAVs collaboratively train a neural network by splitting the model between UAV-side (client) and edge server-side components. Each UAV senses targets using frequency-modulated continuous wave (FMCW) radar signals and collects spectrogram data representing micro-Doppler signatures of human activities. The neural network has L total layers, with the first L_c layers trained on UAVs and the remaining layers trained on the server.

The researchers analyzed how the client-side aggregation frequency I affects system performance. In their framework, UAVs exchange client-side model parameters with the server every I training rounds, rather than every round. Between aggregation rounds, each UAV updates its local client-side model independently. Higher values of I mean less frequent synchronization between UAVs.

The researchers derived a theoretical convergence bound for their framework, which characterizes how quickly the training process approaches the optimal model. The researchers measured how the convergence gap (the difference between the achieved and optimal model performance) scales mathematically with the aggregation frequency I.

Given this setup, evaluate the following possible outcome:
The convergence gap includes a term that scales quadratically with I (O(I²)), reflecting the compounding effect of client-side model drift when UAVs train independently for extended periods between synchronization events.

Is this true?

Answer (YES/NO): YES